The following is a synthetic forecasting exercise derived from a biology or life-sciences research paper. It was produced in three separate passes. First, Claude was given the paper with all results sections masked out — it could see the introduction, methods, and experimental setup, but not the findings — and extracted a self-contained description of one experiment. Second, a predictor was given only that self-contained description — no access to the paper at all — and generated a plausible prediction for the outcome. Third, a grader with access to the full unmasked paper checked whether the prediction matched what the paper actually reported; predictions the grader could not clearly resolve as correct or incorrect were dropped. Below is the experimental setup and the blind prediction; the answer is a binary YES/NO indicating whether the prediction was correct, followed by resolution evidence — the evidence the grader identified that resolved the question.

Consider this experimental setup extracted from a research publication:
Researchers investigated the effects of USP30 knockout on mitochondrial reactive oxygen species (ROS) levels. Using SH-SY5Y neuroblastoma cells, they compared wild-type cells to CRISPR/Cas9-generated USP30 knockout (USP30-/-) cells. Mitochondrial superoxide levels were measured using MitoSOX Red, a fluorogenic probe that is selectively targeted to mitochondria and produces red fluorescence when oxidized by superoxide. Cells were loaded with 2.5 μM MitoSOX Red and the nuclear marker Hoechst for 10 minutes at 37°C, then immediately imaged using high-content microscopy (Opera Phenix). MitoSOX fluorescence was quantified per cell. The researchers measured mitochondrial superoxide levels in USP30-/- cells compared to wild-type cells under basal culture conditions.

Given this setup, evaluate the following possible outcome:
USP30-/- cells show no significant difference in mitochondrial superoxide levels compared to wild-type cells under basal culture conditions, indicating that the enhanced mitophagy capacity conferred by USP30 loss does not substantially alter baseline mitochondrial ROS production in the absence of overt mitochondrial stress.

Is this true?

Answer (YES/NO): YES